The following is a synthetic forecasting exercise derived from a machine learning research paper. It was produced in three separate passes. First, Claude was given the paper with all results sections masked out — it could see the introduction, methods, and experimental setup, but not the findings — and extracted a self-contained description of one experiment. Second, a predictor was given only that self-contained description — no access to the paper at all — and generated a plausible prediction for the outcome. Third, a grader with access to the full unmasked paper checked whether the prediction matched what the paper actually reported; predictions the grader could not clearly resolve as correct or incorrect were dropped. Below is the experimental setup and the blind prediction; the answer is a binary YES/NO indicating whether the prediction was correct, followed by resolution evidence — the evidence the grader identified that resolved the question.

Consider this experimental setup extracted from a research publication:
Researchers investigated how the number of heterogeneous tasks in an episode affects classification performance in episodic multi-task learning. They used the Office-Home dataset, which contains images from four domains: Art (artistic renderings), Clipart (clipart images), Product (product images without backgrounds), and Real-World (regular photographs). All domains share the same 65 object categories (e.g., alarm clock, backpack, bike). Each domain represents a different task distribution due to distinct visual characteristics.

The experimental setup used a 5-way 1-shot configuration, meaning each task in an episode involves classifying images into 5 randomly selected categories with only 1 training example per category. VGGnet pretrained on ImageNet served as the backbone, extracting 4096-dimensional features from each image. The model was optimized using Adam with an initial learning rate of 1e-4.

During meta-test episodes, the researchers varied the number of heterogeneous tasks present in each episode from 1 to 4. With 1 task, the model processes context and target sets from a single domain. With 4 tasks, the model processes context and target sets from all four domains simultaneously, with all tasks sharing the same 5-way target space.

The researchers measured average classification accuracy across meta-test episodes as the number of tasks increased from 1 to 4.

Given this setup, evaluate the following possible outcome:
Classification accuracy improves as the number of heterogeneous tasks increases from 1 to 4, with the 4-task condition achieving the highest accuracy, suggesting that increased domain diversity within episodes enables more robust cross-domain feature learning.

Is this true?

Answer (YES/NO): YES